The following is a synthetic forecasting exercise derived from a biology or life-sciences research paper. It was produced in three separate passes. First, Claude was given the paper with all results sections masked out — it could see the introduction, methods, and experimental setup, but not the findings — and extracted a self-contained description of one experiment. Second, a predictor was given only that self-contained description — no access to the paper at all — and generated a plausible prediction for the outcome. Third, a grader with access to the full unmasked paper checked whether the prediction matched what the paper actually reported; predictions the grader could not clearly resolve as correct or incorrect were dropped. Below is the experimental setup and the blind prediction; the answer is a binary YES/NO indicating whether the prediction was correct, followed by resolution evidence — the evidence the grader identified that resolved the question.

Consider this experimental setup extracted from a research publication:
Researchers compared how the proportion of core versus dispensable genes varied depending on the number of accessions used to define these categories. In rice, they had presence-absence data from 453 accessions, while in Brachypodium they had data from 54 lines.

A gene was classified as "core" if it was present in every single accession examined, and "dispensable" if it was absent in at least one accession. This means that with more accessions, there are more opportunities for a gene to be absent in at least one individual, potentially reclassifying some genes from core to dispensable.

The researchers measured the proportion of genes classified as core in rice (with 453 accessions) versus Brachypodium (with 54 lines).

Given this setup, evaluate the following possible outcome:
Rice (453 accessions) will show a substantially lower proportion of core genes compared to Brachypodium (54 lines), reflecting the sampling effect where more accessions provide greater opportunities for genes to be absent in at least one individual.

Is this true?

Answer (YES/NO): NO